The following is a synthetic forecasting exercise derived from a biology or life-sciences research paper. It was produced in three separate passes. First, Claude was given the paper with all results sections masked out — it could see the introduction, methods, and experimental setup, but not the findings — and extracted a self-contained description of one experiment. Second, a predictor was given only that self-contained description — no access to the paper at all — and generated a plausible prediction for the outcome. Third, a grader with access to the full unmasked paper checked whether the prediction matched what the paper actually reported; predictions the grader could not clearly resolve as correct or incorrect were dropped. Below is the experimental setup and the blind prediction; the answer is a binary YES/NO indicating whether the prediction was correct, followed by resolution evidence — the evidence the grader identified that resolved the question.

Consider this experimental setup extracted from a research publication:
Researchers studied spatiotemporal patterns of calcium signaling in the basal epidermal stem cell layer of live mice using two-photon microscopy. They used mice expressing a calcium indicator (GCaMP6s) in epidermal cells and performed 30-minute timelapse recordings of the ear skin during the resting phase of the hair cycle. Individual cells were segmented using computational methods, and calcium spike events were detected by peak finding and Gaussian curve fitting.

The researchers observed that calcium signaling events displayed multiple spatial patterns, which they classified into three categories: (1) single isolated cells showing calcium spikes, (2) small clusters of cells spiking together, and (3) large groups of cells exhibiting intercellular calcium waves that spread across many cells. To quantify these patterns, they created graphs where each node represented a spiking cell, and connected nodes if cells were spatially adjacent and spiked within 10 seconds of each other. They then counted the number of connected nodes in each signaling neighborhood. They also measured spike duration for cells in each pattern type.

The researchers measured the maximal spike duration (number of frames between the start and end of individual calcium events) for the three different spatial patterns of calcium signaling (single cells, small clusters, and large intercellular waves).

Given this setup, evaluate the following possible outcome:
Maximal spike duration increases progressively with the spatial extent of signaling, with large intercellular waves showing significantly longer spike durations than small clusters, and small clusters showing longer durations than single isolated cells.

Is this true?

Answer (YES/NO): NO